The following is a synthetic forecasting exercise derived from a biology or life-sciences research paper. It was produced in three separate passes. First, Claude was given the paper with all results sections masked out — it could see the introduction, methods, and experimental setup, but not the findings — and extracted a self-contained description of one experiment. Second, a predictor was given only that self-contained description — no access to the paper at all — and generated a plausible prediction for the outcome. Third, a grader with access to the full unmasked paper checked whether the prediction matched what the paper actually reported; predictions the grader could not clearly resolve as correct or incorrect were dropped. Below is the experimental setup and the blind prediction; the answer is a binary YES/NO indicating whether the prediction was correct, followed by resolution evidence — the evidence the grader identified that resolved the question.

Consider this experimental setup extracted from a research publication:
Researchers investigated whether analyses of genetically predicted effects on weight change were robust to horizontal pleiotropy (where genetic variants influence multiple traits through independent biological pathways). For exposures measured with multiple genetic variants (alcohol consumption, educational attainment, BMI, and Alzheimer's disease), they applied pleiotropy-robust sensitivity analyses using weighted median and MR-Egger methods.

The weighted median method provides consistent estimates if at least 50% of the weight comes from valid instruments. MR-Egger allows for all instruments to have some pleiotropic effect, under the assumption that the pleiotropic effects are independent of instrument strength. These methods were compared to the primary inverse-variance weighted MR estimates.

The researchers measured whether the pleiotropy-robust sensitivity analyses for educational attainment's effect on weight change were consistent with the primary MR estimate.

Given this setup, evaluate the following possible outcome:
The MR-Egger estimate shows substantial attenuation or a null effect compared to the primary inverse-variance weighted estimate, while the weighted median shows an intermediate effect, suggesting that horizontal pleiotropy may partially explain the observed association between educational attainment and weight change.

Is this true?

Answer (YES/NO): NO